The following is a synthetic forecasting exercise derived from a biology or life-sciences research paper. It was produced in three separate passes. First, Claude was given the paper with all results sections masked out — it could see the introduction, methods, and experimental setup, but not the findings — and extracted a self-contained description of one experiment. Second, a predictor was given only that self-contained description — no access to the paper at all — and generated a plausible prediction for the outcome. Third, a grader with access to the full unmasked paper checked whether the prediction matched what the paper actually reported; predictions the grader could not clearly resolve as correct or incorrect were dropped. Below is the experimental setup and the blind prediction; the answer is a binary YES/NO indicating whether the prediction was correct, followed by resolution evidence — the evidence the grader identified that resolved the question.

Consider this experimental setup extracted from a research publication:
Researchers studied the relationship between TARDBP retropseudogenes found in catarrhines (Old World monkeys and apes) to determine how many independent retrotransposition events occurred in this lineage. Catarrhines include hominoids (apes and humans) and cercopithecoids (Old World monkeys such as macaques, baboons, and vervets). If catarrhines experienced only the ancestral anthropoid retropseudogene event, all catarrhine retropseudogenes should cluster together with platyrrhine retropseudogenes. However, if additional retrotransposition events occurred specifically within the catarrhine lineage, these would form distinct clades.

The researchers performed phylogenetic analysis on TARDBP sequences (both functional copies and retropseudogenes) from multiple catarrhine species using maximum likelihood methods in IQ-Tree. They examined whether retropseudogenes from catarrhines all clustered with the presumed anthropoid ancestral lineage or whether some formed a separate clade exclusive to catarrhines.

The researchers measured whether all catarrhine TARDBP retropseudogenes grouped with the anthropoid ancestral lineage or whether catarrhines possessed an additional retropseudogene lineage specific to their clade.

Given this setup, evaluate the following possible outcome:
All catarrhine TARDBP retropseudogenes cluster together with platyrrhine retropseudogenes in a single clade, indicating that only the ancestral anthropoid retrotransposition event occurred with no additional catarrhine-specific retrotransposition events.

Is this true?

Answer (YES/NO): NO